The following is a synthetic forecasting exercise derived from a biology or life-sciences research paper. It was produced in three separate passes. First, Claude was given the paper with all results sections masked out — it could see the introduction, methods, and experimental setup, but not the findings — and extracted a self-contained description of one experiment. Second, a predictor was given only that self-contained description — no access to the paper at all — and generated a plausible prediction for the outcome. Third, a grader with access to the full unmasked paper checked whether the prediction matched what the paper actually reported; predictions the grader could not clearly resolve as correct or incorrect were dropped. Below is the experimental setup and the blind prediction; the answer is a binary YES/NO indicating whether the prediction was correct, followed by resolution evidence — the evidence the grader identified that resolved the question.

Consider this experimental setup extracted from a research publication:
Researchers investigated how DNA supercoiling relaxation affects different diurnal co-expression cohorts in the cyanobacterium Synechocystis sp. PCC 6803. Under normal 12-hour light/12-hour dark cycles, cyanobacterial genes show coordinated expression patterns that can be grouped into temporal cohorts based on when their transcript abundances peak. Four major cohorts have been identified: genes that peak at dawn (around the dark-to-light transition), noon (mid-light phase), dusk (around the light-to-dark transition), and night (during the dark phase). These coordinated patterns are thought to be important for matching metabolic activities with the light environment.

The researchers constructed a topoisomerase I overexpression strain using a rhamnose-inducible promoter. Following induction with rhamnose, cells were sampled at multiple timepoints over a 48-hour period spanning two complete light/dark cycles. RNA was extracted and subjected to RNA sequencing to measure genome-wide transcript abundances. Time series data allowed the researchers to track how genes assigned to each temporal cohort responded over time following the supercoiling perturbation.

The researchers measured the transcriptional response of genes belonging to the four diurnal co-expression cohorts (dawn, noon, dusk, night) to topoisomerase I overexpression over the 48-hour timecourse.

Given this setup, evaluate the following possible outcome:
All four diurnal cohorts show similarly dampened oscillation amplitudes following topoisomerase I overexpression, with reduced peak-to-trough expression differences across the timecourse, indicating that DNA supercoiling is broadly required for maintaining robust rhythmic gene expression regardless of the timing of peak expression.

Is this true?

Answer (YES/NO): NO